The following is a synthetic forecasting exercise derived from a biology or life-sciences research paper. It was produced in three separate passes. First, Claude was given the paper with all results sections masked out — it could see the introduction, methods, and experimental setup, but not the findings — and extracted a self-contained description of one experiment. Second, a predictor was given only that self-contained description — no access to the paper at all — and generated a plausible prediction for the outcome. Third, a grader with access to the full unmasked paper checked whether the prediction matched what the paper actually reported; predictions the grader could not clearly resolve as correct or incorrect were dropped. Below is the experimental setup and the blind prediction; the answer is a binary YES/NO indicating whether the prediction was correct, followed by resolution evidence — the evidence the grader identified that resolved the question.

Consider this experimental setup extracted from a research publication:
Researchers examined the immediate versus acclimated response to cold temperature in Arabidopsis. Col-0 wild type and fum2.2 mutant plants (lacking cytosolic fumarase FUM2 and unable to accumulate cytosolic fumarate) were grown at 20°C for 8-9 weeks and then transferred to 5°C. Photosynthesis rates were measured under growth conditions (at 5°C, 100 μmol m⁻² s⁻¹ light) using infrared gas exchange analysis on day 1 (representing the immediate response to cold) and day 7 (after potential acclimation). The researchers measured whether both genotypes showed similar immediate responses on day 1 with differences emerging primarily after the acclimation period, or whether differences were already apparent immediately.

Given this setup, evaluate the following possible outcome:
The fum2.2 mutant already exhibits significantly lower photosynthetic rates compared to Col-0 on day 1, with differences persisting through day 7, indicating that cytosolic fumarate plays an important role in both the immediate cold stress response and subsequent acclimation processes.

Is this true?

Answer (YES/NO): NO